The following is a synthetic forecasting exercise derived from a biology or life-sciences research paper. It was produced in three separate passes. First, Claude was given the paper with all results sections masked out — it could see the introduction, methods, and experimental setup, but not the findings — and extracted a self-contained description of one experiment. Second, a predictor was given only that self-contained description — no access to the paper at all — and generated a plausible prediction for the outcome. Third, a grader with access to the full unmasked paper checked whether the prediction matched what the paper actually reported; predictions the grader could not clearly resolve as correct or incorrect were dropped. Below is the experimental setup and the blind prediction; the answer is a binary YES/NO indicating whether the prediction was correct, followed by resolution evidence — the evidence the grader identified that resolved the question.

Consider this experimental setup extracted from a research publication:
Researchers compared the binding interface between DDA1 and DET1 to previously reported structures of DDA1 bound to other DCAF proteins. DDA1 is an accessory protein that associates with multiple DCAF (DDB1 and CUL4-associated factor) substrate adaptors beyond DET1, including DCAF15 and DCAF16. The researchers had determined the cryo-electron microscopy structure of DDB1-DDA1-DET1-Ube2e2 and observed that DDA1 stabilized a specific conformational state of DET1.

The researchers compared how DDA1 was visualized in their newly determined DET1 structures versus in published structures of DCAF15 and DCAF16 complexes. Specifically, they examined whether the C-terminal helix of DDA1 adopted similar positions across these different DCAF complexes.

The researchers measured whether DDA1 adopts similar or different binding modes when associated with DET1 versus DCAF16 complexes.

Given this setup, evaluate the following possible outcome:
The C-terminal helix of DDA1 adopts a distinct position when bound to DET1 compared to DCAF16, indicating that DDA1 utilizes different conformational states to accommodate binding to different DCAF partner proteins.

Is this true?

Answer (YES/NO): YES